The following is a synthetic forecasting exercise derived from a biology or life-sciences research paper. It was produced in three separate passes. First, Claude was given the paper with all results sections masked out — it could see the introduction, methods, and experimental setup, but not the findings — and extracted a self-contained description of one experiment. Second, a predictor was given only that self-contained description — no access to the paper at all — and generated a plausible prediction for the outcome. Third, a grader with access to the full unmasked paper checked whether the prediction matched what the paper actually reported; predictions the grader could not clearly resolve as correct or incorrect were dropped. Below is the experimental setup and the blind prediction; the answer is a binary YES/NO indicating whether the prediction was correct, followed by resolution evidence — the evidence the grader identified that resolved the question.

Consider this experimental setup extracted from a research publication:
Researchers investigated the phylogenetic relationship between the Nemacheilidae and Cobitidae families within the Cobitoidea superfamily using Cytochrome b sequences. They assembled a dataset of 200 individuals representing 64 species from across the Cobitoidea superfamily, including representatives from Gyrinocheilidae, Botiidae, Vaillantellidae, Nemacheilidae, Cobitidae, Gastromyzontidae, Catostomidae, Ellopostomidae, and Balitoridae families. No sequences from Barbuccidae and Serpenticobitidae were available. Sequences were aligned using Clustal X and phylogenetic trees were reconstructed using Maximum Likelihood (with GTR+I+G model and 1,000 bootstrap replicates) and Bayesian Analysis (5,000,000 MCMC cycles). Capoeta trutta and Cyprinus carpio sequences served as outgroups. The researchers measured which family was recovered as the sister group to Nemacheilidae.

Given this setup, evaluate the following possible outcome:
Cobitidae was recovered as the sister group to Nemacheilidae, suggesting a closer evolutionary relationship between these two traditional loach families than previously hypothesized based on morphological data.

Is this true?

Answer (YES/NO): YES